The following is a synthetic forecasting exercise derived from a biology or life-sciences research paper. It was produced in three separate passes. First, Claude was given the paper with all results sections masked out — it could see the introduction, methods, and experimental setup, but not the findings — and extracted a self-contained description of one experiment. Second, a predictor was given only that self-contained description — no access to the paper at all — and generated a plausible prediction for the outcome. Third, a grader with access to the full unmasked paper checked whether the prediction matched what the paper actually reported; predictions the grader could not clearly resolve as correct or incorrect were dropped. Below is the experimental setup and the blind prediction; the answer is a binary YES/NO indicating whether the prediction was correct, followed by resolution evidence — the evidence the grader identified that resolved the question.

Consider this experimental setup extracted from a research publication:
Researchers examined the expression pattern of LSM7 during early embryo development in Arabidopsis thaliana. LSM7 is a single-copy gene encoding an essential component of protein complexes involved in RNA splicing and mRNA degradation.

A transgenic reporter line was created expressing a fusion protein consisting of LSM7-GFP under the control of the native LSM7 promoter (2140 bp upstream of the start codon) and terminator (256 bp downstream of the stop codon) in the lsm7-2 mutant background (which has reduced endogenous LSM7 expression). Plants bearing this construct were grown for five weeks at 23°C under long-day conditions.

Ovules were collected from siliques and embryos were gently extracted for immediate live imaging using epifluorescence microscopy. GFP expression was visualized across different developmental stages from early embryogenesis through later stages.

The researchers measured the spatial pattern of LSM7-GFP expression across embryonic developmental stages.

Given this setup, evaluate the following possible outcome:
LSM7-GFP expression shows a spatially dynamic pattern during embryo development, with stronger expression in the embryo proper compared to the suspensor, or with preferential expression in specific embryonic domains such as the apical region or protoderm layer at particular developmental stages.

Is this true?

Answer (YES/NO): YES